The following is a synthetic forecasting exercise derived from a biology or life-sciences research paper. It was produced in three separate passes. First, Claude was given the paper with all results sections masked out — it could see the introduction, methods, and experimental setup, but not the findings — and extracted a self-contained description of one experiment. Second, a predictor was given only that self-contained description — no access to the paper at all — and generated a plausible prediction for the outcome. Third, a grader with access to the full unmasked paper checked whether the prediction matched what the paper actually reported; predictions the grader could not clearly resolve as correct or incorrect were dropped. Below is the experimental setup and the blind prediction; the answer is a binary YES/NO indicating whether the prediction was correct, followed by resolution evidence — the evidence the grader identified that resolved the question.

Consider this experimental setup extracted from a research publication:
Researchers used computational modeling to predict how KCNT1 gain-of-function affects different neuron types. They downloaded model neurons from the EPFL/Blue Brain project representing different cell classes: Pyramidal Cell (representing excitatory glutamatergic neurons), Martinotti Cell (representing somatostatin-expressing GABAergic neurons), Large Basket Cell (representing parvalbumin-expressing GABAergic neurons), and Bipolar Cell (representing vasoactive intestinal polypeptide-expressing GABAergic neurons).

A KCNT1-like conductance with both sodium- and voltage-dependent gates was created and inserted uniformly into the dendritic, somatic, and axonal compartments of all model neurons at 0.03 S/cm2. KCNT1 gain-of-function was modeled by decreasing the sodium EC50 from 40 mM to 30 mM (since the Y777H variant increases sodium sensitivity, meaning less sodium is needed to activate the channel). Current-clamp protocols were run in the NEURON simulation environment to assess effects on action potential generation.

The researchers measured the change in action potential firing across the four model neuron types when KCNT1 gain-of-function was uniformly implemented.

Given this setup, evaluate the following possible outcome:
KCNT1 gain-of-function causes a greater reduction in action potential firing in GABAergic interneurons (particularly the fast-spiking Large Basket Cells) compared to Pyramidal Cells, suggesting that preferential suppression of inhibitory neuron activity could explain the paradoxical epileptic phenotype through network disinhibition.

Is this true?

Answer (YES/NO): NO